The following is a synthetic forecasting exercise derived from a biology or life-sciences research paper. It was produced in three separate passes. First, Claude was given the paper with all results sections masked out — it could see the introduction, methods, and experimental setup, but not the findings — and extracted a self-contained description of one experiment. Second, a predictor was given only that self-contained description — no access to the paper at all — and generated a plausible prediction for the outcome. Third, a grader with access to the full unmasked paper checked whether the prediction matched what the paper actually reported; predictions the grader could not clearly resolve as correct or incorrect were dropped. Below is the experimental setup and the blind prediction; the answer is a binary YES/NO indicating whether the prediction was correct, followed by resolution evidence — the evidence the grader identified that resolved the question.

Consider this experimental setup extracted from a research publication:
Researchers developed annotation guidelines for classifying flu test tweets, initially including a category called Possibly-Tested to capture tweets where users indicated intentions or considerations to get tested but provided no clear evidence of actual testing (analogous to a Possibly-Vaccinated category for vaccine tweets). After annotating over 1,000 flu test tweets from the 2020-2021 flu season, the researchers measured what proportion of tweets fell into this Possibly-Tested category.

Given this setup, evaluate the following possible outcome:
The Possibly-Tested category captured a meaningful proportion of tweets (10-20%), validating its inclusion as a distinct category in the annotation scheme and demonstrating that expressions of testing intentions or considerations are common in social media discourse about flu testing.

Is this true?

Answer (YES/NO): NO